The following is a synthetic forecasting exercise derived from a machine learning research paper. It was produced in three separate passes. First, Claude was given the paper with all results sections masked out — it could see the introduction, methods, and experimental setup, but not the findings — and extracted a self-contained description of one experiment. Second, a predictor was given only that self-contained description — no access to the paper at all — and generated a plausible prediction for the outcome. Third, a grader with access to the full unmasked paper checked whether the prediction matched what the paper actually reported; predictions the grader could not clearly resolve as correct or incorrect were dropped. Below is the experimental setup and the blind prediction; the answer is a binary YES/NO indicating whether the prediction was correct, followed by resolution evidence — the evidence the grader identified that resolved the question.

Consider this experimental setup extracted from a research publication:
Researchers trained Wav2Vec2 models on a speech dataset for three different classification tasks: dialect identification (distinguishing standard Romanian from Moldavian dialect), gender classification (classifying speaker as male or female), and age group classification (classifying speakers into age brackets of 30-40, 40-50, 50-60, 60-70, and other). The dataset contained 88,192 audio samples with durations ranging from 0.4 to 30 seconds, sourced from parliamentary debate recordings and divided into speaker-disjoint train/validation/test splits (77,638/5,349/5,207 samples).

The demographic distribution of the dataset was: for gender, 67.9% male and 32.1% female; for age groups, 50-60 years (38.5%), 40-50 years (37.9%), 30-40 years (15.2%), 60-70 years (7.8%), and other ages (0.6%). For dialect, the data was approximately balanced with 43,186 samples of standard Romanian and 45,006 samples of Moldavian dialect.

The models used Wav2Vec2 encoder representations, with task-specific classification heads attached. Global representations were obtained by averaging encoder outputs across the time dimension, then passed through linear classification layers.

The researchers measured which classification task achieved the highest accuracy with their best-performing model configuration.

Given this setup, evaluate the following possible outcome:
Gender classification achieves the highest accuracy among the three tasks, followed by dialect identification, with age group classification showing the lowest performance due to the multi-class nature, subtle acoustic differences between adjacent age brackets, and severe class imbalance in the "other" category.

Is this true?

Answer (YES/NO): YES